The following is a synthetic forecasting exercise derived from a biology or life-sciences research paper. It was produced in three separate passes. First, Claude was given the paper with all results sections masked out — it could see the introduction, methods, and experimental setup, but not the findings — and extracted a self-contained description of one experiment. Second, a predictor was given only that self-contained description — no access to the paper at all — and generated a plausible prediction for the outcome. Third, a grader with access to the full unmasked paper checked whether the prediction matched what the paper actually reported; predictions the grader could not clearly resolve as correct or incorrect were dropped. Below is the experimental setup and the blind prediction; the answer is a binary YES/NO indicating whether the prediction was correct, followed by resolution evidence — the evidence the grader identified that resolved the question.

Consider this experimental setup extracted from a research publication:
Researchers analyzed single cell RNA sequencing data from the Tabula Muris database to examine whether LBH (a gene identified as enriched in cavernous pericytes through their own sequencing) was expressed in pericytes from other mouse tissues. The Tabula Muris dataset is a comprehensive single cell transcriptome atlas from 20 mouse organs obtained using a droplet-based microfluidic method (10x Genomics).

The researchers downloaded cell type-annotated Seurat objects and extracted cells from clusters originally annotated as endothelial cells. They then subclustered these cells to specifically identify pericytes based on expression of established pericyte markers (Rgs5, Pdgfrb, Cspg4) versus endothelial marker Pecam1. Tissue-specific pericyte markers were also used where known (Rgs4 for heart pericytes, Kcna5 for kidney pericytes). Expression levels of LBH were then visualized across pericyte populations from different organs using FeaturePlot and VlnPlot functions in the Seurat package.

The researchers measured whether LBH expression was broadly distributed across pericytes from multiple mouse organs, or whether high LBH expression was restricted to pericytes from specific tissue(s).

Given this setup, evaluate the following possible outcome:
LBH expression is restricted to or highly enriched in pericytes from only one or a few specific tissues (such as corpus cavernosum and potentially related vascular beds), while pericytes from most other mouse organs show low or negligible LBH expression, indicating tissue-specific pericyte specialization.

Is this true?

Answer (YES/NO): NO